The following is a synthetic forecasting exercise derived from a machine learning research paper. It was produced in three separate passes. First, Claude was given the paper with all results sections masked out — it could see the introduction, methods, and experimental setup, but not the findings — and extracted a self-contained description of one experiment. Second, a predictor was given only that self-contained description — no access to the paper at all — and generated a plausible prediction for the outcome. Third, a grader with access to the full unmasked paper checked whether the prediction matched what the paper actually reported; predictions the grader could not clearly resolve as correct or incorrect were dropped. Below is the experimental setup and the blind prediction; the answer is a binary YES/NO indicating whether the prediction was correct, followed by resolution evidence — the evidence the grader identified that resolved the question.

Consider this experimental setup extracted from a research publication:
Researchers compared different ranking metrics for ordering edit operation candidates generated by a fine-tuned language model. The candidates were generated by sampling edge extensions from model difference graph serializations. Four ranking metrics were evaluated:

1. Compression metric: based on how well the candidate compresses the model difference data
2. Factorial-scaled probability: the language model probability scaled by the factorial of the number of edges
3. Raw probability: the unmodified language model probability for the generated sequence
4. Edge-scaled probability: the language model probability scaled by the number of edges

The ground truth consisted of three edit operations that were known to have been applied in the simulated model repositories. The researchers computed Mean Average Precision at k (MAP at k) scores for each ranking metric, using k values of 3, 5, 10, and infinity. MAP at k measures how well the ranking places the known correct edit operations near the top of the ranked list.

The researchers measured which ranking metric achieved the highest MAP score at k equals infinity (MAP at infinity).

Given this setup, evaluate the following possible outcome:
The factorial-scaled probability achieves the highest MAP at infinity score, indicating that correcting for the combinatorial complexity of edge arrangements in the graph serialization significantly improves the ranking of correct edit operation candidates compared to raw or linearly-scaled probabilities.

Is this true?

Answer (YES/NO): NO